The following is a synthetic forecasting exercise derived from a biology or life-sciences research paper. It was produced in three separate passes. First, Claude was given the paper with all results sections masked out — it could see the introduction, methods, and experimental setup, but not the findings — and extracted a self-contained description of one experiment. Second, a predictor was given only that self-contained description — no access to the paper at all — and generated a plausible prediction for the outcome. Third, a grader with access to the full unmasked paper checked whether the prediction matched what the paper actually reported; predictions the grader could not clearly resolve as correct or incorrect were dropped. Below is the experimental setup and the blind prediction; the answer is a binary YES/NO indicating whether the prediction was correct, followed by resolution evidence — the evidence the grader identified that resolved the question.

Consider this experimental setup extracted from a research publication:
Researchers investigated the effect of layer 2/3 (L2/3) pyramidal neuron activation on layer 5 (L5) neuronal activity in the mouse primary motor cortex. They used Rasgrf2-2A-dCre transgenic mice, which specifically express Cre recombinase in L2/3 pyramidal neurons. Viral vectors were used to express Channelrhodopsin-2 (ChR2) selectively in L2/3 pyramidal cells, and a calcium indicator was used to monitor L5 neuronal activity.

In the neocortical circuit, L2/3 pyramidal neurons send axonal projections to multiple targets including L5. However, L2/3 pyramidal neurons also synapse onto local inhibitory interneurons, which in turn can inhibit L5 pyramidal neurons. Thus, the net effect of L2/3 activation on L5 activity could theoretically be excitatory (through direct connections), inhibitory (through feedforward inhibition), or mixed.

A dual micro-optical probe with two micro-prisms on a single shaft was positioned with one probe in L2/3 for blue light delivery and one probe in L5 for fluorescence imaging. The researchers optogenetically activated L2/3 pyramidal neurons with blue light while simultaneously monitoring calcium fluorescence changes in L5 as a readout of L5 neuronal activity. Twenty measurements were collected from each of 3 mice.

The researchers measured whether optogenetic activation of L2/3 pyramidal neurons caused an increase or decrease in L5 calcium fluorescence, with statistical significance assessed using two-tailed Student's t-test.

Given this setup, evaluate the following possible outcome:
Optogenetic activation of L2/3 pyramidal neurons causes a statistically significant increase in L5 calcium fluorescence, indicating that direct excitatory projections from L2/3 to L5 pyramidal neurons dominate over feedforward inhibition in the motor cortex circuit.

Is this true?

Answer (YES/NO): NO